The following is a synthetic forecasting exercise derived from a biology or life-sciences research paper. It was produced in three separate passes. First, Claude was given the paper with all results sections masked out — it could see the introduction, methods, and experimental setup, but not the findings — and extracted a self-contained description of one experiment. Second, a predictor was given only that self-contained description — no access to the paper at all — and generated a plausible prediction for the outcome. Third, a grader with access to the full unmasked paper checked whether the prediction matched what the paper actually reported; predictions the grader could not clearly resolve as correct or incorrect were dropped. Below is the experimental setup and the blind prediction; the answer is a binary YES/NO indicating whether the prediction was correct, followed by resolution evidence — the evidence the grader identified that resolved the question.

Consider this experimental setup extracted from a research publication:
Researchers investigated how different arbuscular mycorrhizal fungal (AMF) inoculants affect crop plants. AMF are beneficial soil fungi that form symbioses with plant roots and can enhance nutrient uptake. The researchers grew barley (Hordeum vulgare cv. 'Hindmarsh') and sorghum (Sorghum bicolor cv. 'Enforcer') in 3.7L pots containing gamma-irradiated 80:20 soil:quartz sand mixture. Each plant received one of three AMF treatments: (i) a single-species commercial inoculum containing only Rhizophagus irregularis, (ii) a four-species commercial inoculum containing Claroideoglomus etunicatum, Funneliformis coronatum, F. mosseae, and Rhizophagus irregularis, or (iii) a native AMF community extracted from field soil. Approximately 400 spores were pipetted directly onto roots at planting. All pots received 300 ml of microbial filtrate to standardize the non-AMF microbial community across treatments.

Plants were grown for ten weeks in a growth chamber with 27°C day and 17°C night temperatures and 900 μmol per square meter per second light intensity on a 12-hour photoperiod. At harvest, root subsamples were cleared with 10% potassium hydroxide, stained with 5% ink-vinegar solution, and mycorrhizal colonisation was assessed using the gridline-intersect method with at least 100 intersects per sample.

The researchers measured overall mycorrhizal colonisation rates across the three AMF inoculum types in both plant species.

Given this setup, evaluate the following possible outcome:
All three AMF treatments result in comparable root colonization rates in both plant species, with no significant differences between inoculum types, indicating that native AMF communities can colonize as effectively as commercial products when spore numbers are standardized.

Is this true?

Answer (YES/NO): NO